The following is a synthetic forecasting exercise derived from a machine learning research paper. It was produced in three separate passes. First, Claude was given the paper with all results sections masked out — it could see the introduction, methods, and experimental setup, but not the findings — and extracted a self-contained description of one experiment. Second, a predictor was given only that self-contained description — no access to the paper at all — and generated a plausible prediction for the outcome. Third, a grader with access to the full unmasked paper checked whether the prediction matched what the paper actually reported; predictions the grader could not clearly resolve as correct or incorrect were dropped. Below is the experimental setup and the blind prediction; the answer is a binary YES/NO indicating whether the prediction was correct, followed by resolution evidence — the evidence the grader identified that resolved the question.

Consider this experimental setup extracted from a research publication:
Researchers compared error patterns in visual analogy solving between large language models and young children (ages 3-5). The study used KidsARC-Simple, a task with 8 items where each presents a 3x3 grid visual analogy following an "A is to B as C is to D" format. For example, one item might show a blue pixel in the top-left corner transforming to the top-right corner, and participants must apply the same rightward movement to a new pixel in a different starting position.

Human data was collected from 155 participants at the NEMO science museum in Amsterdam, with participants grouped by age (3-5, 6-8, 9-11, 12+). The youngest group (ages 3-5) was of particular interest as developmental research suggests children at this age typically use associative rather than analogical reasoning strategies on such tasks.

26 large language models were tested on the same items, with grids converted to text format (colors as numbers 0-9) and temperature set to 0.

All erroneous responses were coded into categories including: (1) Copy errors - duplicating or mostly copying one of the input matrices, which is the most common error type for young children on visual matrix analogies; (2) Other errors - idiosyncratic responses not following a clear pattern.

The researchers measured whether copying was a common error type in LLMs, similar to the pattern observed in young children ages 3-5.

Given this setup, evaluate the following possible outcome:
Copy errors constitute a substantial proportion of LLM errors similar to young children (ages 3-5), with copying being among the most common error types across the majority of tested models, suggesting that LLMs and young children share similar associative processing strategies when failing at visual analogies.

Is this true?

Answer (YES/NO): YES